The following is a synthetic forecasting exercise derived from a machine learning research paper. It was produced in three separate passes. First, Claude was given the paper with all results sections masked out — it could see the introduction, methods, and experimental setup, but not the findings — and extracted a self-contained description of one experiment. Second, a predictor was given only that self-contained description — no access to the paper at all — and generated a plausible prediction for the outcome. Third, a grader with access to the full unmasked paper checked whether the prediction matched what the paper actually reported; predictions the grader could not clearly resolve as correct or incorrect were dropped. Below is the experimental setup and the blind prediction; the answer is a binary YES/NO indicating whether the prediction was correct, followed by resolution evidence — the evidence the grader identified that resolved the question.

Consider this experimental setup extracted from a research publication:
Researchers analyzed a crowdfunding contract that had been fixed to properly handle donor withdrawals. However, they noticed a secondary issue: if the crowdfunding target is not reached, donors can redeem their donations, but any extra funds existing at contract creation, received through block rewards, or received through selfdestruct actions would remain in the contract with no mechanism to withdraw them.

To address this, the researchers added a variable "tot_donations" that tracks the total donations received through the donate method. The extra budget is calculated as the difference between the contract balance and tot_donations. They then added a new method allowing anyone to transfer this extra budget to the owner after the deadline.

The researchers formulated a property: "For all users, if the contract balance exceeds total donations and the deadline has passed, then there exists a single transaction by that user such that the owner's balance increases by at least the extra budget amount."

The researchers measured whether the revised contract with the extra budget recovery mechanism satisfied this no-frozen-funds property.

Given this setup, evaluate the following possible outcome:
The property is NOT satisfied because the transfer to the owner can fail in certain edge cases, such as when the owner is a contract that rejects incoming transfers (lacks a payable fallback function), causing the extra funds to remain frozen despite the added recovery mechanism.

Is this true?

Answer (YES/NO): NO